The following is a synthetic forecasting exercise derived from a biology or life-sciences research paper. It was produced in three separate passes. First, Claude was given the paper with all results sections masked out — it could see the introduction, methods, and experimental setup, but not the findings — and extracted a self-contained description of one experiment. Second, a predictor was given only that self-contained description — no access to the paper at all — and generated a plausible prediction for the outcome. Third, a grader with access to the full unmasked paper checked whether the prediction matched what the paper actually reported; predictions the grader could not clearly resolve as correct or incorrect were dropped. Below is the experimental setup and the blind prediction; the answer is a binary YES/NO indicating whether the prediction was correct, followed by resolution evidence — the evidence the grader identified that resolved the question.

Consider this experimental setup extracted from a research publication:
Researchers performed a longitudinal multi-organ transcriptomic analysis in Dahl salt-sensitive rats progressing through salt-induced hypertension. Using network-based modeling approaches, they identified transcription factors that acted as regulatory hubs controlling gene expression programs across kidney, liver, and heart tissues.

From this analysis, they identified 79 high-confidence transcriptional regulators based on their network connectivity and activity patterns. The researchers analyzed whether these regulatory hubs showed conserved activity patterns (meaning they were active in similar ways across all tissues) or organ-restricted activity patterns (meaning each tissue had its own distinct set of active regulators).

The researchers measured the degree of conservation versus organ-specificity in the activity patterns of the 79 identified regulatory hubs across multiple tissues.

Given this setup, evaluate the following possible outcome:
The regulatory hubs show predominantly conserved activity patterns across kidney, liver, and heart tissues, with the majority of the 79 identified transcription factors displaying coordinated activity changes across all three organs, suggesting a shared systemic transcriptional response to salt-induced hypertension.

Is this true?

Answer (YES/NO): NO